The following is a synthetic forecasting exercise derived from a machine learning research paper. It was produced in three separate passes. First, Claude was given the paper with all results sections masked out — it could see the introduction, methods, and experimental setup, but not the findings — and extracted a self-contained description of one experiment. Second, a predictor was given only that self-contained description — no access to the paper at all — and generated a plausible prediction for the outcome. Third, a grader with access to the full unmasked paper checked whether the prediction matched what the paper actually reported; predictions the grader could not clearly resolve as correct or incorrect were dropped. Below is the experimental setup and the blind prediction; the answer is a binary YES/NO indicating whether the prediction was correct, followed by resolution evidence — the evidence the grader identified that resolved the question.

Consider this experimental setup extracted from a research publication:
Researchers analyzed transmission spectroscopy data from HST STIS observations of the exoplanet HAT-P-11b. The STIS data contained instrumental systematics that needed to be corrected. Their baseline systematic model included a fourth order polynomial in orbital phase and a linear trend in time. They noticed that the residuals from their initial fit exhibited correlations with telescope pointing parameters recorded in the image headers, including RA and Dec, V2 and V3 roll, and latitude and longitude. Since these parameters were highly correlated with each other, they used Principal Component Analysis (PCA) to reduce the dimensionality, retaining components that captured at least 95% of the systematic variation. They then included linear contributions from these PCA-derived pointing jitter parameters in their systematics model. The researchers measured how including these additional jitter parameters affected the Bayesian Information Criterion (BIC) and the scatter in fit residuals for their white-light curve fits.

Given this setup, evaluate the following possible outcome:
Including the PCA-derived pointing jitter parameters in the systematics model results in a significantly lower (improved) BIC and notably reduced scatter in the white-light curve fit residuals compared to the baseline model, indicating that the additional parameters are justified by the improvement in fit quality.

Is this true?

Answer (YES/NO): NO